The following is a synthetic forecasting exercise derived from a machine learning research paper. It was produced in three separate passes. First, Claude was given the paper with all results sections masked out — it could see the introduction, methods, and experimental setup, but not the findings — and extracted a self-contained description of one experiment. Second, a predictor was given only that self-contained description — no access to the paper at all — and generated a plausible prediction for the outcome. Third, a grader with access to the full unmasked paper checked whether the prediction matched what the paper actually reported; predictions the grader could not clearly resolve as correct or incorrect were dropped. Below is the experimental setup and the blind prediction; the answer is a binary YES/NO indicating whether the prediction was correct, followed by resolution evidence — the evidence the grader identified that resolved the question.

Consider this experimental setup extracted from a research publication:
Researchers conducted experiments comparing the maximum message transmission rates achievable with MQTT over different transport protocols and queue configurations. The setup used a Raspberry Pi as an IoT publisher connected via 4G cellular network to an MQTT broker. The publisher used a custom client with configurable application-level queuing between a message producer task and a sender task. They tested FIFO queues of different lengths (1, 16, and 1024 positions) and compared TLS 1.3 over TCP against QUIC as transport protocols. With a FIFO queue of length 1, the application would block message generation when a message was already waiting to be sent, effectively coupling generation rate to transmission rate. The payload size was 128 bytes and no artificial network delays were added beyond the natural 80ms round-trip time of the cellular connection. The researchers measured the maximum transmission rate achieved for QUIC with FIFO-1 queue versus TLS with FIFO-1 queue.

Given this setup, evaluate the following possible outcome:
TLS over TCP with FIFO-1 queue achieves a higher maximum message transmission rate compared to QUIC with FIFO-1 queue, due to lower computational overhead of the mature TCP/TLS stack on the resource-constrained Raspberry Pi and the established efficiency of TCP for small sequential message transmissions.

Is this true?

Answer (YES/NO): YES